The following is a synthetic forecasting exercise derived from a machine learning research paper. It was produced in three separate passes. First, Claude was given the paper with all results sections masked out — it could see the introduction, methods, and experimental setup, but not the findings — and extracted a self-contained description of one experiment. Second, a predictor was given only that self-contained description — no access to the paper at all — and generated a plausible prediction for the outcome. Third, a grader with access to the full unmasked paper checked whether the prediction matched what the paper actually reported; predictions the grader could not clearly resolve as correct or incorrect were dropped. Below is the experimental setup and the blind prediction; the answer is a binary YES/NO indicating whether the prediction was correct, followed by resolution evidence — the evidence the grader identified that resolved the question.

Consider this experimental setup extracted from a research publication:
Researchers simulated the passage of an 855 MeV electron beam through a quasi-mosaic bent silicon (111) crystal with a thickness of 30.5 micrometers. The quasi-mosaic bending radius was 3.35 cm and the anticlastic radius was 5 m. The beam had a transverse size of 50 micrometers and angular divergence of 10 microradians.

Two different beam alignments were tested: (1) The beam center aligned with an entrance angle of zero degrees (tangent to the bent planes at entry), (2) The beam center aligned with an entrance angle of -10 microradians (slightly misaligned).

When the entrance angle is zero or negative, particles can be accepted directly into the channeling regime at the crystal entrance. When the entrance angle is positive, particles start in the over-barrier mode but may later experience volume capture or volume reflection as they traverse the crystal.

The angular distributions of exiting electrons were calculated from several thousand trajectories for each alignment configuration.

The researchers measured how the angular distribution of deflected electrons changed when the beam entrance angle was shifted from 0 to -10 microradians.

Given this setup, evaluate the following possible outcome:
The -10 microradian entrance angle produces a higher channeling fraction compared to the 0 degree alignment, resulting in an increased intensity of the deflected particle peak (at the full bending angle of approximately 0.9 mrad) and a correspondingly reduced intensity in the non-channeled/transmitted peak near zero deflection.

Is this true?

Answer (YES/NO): NO